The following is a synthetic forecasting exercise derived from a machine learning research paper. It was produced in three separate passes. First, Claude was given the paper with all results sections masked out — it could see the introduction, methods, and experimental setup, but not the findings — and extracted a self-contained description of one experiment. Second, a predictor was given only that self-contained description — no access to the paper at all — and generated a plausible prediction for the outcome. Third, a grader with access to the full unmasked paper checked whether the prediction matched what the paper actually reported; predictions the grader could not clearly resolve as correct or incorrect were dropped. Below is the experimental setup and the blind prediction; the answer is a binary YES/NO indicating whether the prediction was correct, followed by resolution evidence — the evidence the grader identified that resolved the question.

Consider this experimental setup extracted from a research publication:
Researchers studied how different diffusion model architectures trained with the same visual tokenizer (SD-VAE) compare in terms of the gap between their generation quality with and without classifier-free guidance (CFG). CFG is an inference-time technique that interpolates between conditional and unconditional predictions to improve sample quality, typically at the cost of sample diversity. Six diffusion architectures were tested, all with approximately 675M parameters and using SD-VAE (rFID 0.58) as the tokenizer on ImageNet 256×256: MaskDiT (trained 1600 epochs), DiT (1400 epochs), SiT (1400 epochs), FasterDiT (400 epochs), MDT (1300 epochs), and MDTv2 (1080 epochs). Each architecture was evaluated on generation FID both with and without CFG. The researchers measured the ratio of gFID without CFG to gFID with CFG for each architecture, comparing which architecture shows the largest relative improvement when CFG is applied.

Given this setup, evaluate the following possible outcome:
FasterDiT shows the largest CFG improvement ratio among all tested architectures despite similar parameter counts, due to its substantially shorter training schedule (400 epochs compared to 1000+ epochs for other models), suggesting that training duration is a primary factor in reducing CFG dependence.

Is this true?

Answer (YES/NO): NO